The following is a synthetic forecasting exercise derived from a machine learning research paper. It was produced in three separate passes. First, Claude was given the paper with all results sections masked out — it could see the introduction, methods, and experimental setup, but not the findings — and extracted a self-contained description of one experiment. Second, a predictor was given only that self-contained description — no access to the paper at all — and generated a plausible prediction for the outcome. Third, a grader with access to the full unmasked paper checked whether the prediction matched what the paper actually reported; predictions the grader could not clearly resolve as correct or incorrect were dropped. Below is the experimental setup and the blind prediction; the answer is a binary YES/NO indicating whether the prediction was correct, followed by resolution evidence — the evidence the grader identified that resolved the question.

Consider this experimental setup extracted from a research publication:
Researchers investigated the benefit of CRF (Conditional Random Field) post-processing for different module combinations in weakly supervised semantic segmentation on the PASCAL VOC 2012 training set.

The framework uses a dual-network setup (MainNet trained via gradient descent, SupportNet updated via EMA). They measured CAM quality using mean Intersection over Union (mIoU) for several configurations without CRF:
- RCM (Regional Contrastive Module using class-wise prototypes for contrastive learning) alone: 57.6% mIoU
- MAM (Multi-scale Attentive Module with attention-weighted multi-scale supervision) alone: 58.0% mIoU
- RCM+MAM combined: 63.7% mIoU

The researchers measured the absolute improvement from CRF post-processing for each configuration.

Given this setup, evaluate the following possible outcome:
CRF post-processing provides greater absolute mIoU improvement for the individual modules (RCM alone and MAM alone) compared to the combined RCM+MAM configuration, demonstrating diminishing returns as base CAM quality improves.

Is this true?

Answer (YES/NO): YES